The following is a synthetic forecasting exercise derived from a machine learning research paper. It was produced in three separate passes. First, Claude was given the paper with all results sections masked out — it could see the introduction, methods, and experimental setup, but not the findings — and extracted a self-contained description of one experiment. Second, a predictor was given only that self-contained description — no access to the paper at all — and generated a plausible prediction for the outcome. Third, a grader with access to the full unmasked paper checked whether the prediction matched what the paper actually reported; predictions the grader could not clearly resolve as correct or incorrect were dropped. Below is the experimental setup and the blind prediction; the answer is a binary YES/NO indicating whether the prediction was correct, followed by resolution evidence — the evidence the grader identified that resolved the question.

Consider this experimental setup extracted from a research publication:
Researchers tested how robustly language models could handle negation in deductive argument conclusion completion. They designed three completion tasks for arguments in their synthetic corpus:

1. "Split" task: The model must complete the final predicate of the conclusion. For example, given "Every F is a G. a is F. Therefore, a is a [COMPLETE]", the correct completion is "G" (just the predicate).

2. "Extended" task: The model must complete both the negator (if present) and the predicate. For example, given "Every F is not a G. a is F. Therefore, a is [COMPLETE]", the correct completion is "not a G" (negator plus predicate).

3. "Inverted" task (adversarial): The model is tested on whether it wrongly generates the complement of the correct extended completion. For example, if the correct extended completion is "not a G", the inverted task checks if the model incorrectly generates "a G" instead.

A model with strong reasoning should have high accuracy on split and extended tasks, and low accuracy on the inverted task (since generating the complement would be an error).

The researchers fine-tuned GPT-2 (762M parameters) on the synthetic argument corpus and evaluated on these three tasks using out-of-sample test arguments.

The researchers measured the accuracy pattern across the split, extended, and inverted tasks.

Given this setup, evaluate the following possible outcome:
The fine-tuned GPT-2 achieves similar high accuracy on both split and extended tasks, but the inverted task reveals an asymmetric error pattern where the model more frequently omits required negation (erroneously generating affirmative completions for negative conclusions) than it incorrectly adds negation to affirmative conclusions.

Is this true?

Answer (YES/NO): NO